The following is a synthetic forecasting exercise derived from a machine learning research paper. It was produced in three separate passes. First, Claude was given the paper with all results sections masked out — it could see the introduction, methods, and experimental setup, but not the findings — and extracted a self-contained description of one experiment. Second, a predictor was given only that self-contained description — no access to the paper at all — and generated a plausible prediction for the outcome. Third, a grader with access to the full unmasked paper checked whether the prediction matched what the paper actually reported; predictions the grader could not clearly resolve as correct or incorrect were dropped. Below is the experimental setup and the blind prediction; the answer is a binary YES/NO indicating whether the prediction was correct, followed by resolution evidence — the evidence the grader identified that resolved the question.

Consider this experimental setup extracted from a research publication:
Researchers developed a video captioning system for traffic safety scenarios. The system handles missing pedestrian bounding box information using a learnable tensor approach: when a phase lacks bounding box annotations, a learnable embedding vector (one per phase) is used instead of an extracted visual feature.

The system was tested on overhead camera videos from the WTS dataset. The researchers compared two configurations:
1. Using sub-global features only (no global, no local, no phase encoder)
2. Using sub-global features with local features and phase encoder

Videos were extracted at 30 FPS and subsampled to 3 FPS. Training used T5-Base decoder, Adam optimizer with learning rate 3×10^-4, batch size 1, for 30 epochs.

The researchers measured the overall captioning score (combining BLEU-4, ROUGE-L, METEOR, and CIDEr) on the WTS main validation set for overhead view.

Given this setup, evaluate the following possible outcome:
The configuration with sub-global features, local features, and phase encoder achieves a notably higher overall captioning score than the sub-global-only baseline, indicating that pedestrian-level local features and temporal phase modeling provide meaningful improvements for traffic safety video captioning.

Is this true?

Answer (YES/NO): YES